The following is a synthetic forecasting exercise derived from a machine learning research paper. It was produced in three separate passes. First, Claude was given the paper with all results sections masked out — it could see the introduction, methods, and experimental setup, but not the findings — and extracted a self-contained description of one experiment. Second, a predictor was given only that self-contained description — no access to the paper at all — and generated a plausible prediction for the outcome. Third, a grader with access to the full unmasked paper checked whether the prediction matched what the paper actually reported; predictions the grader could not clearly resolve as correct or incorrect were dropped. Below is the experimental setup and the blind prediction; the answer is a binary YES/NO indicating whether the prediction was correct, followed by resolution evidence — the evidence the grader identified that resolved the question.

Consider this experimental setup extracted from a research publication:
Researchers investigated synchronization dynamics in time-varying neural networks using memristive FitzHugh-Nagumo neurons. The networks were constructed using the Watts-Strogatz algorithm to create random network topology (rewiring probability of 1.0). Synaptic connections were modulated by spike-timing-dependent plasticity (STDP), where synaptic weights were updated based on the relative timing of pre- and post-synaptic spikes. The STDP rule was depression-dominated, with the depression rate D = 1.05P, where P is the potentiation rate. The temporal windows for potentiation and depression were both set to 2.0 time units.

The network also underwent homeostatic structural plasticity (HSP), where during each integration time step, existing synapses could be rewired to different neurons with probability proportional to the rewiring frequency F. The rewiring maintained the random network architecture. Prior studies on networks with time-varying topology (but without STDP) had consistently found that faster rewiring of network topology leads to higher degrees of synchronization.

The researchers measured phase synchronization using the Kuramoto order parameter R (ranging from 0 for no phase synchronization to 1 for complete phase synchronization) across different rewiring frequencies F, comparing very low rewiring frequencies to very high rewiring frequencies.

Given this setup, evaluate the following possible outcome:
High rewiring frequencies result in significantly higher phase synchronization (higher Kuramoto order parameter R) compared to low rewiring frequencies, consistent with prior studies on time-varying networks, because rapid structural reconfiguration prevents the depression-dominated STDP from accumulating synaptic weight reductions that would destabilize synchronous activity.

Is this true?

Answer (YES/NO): NO